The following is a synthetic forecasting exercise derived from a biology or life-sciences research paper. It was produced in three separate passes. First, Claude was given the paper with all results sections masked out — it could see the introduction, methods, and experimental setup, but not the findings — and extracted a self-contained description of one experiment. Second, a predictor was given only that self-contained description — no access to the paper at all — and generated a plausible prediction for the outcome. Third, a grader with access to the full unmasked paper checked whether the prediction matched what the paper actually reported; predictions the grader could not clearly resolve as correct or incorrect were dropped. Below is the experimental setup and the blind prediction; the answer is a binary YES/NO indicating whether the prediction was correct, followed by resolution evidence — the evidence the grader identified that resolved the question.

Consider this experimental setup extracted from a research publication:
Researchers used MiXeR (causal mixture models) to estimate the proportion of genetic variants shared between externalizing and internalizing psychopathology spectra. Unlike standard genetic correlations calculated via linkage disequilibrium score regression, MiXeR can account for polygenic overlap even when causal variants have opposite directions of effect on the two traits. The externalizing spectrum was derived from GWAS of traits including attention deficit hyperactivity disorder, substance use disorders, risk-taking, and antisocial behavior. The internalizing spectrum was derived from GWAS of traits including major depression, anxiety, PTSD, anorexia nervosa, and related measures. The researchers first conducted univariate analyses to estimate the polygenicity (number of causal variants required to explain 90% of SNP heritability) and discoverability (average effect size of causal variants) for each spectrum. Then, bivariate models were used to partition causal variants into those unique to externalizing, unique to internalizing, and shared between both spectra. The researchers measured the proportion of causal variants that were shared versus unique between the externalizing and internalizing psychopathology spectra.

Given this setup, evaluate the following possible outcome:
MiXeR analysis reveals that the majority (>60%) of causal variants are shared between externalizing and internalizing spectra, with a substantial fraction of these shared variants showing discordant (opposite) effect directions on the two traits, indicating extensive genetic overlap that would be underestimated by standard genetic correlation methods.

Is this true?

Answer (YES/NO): YES